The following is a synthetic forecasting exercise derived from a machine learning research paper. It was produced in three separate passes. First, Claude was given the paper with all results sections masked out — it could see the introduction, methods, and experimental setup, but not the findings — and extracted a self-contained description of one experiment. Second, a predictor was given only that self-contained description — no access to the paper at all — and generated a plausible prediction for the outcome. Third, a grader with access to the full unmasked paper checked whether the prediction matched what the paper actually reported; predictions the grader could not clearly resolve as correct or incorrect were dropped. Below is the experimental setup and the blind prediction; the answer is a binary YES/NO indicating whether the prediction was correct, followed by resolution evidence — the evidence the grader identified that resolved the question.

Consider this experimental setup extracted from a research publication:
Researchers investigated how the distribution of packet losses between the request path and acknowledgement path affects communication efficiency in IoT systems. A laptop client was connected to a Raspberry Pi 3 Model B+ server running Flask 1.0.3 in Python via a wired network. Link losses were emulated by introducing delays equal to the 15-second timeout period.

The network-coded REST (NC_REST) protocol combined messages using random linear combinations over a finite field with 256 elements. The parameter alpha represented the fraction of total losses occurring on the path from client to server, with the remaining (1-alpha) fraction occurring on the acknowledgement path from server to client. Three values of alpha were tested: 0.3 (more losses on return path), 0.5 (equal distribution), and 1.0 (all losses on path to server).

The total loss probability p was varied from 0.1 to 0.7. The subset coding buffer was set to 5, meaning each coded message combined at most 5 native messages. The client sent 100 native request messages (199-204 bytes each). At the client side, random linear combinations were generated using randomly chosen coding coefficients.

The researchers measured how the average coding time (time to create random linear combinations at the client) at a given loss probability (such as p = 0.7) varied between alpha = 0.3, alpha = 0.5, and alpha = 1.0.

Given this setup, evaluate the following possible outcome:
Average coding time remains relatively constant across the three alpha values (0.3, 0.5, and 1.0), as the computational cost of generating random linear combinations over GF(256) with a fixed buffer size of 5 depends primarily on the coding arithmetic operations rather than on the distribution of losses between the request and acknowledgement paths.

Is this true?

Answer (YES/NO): YES